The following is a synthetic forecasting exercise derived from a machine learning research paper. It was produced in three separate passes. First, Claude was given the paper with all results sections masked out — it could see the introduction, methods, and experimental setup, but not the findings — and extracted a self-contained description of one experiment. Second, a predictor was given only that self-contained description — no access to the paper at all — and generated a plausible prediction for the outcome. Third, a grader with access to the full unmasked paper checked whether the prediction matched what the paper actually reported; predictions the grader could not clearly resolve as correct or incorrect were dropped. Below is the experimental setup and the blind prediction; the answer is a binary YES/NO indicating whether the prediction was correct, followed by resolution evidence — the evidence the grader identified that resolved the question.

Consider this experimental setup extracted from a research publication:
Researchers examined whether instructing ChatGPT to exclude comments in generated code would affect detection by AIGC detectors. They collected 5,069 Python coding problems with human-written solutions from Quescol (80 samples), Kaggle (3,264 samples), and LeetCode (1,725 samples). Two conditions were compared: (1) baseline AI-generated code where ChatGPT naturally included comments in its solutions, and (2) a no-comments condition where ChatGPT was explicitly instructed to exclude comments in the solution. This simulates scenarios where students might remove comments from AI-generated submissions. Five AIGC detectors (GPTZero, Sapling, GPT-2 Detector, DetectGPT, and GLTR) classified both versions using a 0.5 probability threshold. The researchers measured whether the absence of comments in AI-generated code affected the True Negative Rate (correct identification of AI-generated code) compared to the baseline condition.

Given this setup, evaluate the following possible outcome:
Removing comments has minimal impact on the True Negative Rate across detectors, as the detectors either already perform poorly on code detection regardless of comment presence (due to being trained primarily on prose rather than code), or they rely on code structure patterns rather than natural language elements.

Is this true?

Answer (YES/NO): NO